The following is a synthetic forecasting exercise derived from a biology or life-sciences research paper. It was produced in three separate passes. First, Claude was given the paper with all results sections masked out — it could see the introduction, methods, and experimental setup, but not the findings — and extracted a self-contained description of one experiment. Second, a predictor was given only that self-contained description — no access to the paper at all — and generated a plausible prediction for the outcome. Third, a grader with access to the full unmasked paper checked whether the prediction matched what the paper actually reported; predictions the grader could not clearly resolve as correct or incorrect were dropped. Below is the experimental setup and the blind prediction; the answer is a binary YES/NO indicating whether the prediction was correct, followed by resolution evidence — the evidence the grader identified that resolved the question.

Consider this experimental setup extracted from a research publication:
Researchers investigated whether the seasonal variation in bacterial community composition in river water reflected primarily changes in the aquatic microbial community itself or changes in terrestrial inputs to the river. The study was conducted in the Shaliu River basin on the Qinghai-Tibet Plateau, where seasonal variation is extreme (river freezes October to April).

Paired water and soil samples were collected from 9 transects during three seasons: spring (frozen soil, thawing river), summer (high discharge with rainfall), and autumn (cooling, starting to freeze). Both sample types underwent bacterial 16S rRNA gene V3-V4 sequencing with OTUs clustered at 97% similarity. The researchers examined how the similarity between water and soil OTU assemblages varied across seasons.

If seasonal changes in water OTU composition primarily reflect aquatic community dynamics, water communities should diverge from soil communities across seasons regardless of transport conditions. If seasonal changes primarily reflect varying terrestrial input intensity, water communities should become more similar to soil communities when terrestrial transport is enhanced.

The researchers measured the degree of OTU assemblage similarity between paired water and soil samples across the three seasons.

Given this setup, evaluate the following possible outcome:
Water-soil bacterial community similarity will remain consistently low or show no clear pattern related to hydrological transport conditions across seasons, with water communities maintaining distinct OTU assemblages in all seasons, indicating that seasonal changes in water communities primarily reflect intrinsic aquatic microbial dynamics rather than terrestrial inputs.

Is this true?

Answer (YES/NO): NO